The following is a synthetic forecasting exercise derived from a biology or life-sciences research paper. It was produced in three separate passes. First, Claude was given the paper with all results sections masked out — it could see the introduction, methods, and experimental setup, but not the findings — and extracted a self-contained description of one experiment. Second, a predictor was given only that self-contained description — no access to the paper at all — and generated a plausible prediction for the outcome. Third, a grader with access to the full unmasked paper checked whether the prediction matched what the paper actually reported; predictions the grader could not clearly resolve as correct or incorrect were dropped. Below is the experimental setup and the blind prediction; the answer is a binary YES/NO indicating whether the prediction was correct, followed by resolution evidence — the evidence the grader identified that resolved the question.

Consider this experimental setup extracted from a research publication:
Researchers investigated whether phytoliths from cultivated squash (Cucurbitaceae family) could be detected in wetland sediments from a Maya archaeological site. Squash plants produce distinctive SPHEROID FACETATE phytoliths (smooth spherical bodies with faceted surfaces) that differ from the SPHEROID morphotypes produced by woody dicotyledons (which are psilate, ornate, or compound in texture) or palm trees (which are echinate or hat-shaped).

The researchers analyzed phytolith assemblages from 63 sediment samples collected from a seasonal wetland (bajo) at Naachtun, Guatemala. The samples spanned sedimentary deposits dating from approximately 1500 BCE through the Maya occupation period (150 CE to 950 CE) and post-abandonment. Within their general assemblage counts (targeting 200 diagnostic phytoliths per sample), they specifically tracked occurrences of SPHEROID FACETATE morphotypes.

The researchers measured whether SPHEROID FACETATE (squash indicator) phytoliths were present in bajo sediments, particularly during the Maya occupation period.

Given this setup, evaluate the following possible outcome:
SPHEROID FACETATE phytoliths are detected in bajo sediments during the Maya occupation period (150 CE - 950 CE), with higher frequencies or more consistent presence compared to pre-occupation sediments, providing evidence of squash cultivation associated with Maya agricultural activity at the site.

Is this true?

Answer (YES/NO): NO